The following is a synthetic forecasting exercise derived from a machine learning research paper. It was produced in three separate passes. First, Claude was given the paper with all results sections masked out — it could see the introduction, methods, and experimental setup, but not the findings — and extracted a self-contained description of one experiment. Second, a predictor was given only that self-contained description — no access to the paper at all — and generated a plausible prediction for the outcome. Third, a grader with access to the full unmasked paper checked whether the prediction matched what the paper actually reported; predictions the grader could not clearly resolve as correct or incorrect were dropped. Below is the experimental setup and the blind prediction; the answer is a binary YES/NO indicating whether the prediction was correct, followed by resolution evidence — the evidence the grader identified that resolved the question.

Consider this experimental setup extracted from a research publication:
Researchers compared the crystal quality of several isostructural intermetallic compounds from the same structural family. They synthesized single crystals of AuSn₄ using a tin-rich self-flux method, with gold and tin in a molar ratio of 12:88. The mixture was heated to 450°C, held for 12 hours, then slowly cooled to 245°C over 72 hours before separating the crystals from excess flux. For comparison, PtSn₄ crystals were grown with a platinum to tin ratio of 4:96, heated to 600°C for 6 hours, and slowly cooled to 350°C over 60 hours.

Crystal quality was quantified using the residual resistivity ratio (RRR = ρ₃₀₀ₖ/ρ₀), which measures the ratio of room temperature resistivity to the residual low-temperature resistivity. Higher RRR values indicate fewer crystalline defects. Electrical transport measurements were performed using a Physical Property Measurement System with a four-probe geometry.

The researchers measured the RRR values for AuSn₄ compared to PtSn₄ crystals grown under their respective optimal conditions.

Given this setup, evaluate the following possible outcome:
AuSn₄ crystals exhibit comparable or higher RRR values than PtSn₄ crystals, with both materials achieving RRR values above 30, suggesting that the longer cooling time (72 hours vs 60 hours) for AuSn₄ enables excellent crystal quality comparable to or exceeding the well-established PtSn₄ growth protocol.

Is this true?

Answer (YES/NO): NO